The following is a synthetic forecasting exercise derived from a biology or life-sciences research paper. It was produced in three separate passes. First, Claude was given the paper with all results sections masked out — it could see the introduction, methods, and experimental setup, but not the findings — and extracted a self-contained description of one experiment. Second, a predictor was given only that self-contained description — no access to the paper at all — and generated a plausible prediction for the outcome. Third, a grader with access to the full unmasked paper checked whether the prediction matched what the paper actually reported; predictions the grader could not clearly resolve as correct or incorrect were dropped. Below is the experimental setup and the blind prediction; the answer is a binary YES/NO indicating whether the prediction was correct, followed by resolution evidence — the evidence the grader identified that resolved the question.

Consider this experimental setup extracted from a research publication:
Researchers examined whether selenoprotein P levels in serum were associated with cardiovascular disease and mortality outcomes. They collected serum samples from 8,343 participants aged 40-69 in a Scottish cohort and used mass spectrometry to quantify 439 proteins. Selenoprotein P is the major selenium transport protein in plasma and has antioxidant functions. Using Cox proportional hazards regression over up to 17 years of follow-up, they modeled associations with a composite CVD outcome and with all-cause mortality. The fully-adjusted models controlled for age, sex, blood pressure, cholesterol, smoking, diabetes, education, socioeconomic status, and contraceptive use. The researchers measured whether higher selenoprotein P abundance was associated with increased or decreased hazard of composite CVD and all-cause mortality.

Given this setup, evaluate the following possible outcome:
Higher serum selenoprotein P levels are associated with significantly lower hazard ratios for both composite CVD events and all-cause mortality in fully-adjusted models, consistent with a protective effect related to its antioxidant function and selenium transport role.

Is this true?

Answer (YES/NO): YES